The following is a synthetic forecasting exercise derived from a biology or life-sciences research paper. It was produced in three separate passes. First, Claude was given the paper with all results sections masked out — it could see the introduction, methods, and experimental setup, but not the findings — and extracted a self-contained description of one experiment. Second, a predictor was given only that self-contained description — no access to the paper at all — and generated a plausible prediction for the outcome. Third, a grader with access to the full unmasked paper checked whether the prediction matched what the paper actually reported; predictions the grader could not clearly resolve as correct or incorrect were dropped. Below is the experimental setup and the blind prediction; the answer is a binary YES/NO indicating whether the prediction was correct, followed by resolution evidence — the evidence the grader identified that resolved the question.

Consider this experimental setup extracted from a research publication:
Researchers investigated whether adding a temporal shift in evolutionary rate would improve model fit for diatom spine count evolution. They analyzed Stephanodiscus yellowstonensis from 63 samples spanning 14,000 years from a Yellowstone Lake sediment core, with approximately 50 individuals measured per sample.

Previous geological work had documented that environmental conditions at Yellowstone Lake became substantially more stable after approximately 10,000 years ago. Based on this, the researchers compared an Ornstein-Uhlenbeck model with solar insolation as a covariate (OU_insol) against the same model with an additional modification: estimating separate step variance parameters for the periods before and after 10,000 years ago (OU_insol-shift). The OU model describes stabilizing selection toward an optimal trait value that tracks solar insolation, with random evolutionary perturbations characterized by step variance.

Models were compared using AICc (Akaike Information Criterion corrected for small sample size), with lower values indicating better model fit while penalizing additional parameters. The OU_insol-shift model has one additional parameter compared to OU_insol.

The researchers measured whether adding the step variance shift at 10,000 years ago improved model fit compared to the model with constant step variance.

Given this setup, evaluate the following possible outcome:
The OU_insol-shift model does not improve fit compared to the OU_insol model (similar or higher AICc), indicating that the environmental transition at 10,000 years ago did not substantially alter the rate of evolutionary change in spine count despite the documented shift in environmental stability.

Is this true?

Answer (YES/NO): NO